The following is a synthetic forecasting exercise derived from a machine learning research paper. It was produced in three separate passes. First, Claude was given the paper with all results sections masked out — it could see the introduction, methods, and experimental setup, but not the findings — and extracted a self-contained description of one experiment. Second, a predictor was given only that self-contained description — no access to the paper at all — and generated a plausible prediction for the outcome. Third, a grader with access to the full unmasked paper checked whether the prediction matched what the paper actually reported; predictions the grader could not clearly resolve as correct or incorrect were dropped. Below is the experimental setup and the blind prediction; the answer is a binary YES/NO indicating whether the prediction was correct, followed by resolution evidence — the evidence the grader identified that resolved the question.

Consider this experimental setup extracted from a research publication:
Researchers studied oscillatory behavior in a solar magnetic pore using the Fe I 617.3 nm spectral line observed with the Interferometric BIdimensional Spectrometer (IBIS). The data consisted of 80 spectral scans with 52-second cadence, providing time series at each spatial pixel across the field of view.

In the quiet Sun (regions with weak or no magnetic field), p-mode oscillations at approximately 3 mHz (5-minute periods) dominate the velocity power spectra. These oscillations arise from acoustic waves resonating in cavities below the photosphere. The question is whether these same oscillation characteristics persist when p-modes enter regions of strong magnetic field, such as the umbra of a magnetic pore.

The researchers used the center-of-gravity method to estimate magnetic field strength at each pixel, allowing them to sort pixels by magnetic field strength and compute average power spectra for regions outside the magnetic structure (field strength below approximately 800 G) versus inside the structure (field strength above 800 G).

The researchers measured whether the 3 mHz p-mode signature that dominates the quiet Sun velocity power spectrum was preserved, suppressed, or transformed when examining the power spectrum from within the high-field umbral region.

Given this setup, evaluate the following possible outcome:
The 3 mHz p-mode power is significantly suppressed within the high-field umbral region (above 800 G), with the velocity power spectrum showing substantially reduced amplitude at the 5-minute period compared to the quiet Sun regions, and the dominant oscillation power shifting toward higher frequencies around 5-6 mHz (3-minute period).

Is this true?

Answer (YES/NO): YES